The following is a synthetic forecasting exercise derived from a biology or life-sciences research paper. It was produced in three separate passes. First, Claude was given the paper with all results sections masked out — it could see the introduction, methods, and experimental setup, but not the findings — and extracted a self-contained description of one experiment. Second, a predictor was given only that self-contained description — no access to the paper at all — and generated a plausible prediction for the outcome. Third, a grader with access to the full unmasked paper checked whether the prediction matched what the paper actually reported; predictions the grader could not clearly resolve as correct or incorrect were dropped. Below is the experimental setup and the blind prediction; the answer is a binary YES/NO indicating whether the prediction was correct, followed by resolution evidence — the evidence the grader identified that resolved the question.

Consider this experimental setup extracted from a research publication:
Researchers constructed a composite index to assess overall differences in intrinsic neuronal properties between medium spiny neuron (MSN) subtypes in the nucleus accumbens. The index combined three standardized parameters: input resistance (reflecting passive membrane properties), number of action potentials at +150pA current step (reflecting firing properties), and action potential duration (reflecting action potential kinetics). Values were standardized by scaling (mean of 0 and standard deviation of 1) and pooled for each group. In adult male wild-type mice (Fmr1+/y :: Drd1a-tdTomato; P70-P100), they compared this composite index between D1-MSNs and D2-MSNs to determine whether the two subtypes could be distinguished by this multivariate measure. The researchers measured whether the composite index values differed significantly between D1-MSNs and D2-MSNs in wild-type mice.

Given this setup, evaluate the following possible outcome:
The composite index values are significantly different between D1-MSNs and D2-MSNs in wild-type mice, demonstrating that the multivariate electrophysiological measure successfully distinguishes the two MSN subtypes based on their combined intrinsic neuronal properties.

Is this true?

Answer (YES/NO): YES